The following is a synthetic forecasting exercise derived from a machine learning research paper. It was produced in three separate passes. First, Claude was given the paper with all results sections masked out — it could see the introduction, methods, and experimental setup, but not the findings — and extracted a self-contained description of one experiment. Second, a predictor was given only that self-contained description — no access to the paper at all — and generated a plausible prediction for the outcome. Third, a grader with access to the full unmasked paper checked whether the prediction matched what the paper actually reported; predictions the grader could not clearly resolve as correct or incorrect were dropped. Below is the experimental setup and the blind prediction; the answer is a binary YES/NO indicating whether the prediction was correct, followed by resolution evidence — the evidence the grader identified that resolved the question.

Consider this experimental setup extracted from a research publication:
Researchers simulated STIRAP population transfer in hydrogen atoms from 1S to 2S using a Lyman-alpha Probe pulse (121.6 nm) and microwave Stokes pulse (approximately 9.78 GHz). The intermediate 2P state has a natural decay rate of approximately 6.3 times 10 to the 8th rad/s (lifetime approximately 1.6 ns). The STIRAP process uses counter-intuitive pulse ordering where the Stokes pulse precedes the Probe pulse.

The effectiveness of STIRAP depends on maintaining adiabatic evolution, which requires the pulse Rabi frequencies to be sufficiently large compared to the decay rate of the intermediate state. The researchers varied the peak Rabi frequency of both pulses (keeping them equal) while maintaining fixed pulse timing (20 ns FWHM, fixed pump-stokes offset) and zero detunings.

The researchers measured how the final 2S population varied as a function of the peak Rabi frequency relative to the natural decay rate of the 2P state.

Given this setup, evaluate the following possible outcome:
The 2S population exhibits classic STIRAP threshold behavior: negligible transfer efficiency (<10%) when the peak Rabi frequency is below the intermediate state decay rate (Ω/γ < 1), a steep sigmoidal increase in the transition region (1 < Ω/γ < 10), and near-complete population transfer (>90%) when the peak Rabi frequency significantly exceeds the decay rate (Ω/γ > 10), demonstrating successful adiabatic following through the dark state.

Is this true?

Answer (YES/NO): NO